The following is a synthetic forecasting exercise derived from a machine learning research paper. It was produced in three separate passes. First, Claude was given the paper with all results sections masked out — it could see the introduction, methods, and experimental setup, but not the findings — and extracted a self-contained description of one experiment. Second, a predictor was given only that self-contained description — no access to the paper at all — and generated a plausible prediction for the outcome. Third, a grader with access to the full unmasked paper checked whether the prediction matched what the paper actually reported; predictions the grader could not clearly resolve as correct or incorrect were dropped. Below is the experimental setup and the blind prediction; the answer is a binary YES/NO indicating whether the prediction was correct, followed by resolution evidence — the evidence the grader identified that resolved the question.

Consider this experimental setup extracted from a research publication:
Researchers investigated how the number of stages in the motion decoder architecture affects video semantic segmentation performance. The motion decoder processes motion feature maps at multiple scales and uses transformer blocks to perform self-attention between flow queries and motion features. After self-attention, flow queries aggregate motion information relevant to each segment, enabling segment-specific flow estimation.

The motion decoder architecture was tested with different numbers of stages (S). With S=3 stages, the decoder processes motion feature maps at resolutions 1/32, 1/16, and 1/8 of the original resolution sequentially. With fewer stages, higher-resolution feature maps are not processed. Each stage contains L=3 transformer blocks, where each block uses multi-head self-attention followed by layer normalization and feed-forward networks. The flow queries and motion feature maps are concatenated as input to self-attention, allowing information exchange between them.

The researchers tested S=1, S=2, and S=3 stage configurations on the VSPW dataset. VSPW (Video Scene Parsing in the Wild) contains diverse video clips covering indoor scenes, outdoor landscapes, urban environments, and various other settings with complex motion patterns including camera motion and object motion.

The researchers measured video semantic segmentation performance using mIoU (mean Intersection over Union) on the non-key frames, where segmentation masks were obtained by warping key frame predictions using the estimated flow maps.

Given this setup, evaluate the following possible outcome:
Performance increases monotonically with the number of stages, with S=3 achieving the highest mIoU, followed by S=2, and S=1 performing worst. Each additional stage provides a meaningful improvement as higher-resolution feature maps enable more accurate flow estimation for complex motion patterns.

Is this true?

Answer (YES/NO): NO